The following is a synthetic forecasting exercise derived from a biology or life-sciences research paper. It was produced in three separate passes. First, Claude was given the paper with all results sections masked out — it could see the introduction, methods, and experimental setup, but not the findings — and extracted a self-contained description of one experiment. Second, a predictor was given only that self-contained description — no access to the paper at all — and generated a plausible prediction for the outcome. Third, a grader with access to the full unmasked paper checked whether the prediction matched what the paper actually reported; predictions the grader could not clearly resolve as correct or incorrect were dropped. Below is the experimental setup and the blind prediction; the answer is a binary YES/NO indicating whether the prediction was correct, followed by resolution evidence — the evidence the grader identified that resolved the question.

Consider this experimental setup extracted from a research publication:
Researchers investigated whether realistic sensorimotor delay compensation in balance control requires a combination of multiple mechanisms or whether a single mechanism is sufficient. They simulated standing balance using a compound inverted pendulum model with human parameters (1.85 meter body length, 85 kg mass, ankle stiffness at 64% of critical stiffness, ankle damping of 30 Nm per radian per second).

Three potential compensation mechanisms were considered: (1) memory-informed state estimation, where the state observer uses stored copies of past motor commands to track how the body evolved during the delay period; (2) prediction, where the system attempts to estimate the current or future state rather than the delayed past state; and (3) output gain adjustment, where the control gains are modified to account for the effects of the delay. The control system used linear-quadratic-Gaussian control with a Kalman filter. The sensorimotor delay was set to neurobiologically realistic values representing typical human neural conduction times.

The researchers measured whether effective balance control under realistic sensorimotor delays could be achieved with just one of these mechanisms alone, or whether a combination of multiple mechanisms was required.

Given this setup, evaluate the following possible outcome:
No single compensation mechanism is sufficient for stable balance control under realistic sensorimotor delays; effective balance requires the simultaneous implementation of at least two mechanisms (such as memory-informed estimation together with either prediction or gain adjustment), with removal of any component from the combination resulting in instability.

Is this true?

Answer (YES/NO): NO